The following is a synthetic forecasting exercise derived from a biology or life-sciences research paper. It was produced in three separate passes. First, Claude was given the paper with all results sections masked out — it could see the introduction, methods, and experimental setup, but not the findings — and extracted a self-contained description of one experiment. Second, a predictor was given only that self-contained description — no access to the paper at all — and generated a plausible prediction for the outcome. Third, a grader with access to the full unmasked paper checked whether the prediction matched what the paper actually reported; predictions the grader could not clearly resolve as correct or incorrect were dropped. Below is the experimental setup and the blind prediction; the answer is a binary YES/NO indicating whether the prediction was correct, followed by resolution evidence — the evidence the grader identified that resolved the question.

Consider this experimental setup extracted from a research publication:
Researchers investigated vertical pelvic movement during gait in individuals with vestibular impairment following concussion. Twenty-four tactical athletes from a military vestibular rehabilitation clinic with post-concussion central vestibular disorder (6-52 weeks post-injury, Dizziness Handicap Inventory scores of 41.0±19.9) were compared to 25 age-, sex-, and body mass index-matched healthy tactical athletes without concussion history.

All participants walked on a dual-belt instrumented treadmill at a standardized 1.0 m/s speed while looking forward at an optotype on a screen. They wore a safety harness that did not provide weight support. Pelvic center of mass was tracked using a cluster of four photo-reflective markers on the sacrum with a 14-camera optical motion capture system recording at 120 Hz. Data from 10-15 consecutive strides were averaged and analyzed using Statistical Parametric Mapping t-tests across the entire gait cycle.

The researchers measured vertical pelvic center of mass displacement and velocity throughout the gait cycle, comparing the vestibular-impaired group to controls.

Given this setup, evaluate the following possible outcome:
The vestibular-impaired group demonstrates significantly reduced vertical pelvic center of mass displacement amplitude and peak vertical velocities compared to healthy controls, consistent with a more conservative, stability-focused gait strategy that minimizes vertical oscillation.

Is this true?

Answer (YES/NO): NO